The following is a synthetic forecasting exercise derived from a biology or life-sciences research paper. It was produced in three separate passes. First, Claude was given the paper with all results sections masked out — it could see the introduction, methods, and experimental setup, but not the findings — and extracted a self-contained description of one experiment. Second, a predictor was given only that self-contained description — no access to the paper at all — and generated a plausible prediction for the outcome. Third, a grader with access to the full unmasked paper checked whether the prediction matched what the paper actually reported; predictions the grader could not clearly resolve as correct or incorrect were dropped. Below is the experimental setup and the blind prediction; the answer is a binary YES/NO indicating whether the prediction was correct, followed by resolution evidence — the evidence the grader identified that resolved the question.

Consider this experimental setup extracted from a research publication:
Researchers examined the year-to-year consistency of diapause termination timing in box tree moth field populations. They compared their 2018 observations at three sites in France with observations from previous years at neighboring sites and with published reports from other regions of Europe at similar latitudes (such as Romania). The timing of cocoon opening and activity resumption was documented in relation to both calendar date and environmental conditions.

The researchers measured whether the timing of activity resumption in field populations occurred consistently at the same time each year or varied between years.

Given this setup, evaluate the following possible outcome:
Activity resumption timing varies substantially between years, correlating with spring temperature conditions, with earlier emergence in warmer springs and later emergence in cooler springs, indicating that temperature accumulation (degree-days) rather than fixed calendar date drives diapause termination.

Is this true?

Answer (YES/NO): NO